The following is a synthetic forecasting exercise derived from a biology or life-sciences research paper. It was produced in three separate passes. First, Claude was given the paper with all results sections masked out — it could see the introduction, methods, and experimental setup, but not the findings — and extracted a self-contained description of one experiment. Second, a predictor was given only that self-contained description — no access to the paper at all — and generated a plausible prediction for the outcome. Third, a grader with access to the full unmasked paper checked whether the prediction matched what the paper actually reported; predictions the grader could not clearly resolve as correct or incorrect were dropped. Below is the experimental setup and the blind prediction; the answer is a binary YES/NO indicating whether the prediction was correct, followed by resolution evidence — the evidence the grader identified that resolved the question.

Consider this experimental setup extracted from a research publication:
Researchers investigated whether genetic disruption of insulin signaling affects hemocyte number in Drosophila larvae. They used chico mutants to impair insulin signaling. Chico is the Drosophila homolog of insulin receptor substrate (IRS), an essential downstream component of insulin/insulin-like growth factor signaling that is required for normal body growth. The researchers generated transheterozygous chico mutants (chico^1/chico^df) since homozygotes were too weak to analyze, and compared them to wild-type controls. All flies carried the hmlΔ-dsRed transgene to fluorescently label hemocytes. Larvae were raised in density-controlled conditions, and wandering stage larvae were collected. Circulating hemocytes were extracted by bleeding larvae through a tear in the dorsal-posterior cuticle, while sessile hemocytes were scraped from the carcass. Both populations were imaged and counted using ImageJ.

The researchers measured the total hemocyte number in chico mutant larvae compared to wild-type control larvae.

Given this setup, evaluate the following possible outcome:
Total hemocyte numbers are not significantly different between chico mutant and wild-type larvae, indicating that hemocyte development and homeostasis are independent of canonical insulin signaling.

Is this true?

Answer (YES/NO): NO